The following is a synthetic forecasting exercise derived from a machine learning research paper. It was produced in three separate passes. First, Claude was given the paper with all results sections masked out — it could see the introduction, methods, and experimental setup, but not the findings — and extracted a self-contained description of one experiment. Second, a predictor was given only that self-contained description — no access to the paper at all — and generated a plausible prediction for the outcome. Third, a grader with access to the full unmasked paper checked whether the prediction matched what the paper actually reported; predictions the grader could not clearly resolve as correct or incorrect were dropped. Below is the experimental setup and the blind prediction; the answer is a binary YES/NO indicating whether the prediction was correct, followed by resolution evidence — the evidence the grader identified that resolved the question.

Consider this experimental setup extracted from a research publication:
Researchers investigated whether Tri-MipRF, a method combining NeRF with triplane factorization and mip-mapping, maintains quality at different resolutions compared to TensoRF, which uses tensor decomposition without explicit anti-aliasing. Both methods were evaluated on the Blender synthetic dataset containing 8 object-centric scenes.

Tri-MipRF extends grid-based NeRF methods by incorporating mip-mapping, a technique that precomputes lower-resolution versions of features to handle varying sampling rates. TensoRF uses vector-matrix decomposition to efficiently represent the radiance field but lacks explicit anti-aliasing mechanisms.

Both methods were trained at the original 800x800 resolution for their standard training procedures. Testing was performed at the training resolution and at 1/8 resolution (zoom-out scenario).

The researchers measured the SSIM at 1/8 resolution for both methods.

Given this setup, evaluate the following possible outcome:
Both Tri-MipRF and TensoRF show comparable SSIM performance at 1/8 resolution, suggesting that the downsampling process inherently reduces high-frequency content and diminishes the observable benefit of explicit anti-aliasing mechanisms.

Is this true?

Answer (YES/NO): NO